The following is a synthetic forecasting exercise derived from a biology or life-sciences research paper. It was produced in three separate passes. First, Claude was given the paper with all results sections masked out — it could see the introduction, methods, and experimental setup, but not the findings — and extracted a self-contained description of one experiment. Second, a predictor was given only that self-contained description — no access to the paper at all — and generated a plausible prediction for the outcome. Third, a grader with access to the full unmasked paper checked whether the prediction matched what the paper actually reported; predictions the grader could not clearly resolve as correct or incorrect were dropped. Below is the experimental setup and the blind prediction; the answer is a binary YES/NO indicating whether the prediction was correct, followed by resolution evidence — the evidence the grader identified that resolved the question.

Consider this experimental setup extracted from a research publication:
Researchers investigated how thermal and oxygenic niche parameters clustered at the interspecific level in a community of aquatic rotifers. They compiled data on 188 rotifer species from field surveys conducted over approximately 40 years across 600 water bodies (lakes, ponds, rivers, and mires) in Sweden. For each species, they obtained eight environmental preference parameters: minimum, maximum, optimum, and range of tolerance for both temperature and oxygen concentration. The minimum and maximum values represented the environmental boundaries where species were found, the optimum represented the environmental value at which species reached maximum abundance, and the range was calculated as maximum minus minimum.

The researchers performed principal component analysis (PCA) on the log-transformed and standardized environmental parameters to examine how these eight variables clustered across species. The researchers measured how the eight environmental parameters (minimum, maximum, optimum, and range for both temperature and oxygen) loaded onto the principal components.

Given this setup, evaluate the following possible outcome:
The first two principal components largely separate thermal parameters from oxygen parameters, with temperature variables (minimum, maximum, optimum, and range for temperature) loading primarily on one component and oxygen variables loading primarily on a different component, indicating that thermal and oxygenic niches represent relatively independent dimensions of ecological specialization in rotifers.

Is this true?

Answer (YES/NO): NO